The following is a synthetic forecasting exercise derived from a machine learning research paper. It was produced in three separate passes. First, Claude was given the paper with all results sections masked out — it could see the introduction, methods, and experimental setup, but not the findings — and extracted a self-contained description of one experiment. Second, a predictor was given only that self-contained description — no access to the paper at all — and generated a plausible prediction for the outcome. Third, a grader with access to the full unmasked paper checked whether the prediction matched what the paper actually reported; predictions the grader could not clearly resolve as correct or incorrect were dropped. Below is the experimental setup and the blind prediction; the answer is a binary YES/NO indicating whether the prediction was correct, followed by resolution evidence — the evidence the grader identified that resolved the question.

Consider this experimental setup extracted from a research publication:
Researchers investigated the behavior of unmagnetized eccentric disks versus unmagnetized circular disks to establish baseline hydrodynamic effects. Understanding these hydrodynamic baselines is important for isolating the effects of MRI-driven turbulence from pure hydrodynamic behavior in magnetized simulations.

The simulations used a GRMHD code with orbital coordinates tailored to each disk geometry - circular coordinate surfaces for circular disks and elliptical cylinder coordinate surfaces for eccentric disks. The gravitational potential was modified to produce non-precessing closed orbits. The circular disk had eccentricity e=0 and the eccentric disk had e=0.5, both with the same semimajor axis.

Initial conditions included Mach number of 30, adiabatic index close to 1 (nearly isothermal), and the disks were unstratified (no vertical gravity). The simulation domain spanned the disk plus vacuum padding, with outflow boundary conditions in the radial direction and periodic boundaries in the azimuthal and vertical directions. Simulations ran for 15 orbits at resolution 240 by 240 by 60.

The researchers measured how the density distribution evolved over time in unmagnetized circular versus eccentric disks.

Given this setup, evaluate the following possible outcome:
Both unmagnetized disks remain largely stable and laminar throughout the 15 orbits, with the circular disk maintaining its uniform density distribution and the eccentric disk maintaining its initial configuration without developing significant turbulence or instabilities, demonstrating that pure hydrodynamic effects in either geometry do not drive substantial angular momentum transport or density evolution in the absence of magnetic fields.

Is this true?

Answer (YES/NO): NO